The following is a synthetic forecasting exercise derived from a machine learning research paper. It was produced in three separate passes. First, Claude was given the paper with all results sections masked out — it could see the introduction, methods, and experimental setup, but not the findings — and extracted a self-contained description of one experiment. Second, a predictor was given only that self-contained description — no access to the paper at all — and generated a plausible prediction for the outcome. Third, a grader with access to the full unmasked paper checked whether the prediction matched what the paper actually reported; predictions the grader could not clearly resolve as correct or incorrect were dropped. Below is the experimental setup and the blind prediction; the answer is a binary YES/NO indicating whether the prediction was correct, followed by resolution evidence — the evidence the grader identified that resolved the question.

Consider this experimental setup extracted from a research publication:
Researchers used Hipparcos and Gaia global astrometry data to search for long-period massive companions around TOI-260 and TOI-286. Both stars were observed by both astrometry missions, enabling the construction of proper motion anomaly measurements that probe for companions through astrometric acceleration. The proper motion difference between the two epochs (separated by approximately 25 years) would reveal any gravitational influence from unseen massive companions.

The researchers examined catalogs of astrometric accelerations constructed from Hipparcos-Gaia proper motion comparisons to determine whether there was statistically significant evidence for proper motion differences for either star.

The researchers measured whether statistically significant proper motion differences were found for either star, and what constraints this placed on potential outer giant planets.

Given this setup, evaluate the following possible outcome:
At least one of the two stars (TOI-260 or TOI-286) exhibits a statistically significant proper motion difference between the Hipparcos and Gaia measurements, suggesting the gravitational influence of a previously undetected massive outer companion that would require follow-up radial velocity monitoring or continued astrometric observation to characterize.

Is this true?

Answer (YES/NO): NO